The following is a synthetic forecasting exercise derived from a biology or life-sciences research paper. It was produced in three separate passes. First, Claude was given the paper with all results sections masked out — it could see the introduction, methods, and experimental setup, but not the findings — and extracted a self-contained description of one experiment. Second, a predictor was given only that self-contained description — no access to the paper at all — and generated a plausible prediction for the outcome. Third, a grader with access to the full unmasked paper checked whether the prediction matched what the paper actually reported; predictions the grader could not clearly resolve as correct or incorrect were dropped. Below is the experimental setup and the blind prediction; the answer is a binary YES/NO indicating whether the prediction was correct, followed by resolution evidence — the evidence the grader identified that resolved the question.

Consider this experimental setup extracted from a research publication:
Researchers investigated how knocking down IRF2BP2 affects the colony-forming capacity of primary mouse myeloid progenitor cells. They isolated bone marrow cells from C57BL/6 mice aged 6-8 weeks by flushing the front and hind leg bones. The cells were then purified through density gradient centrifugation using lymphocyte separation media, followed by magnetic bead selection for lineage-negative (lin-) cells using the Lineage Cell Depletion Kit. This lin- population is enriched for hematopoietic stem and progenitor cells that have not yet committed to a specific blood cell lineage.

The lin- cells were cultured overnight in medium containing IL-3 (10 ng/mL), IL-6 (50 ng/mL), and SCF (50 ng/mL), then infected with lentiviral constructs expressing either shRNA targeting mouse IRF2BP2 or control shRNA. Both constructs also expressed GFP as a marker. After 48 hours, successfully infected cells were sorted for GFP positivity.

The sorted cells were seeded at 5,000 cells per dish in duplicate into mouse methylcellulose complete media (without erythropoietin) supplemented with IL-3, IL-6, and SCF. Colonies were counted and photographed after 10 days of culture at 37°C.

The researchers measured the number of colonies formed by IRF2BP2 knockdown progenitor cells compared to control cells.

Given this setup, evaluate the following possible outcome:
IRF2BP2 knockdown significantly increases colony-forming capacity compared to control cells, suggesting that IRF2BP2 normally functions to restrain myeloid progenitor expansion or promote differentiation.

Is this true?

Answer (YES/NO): NO